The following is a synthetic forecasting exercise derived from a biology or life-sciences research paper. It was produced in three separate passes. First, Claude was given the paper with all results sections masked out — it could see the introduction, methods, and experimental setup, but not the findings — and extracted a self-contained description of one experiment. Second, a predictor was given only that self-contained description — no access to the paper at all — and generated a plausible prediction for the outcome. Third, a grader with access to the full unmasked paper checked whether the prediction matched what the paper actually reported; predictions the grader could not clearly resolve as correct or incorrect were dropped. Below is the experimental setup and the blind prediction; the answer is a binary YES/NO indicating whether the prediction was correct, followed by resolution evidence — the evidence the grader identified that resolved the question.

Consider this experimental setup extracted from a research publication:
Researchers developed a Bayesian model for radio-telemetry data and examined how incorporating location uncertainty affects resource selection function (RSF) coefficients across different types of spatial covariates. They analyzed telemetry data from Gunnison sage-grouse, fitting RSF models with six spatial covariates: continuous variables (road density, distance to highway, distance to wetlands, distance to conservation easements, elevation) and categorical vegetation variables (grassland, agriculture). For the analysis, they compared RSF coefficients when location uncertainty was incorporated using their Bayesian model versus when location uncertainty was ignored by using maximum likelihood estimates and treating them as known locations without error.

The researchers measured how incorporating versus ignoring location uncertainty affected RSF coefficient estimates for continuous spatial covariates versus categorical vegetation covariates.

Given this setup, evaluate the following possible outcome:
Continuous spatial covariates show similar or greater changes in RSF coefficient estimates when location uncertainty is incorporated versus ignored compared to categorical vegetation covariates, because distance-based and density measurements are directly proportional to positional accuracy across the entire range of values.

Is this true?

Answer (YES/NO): NO